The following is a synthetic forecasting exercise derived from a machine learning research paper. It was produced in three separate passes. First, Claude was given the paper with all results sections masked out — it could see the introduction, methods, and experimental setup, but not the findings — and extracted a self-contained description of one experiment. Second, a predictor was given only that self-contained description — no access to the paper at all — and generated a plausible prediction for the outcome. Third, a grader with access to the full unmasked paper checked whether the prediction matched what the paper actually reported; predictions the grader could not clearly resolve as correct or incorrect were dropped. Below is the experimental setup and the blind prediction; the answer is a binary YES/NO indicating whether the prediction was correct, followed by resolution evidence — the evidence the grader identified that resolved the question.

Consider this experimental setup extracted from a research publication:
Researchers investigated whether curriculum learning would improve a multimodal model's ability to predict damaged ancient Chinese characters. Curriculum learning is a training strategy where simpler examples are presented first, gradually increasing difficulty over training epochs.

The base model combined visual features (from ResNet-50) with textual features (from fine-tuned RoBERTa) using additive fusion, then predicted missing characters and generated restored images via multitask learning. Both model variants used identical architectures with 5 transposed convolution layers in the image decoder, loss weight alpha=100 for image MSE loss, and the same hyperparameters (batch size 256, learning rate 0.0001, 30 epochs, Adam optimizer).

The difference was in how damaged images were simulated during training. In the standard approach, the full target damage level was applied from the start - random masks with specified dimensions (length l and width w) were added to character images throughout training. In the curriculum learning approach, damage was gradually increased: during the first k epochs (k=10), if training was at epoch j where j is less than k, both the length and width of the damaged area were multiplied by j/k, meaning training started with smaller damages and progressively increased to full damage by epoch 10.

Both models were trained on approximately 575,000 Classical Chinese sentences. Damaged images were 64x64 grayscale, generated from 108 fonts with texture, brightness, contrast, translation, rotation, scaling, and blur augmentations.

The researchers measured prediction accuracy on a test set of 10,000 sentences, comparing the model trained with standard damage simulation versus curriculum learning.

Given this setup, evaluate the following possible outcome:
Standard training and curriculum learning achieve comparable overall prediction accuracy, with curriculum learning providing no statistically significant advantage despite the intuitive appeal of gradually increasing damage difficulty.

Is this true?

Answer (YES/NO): NO